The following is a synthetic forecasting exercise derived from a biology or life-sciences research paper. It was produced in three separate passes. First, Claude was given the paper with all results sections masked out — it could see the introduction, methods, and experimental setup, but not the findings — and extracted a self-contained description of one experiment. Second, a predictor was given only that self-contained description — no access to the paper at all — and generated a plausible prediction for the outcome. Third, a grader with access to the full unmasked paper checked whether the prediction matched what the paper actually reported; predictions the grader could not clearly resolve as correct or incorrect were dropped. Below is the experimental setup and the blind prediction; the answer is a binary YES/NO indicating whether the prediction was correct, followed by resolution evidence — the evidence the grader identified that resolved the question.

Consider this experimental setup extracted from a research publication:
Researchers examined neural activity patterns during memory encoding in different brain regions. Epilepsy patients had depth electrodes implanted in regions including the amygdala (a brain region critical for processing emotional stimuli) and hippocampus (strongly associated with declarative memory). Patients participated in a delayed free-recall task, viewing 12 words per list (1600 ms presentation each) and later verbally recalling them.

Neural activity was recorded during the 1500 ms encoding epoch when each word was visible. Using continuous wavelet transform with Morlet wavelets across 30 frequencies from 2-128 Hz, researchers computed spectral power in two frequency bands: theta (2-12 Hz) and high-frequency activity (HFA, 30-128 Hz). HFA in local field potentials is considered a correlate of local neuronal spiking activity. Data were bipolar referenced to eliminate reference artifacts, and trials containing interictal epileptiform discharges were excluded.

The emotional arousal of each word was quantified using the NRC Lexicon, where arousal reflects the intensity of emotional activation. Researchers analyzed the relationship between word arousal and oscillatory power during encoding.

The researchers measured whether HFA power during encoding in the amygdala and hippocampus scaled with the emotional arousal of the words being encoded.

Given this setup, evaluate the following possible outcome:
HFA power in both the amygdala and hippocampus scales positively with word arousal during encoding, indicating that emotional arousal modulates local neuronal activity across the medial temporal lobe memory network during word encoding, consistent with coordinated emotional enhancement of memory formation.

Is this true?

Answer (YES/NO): YES